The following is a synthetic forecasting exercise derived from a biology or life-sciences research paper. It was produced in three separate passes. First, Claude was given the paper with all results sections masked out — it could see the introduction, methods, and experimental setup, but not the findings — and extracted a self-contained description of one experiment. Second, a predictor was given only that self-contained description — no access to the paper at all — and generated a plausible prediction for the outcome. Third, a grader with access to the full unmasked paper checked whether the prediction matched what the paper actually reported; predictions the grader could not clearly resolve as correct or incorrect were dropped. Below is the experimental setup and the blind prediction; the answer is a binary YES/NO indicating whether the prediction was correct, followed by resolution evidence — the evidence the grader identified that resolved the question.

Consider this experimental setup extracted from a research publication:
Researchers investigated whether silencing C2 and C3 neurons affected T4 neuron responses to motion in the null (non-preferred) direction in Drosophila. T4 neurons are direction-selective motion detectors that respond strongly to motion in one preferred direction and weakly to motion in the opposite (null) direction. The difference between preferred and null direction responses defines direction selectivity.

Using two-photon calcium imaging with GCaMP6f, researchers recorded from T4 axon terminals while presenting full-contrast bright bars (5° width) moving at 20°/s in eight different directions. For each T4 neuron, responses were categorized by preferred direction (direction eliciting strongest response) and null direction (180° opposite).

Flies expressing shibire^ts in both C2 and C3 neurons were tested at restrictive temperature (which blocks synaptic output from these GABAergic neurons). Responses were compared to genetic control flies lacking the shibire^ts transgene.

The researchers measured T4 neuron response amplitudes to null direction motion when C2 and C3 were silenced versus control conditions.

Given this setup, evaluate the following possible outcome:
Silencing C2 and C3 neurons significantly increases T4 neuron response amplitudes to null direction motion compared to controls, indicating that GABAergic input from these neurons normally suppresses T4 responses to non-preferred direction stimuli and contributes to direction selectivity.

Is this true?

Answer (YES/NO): YES